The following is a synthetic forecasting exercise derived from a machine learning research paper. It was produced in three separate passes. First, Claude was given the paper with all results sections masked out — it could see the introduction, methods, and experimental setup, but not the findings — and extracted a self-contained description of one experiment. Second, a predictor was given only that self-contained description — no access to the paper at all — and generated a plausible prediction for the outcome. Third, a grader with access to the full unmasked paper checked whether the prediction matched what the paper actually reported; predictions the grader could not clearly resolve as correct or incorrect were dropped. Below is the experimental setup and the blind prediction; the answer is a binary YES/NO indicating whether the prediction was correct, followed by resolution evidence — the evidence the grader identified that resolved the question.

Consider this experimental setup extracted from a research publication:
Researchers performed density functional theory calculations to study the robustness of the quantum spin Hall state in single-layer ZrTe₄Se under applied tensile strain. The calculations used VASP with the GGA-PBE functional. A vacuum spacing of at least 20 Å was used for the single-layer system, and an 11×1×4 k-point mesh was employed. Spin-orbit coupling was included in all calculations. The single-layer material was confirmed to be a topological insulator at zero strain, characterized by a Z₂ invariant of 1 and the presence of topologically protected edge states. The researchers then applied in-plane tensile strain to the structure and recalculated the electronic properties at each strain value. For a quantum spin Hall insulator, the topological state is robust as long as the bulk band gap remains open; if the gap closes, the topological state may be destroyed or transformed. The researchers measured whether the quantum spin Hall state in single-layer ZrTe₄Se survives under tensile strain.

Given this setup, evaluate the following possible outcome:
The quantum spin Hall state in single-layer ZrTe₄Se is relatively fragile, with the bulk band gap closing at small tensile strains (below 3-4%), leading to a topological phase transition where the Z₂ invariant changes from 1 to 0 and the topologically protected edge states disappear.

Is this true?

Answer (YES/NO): NO